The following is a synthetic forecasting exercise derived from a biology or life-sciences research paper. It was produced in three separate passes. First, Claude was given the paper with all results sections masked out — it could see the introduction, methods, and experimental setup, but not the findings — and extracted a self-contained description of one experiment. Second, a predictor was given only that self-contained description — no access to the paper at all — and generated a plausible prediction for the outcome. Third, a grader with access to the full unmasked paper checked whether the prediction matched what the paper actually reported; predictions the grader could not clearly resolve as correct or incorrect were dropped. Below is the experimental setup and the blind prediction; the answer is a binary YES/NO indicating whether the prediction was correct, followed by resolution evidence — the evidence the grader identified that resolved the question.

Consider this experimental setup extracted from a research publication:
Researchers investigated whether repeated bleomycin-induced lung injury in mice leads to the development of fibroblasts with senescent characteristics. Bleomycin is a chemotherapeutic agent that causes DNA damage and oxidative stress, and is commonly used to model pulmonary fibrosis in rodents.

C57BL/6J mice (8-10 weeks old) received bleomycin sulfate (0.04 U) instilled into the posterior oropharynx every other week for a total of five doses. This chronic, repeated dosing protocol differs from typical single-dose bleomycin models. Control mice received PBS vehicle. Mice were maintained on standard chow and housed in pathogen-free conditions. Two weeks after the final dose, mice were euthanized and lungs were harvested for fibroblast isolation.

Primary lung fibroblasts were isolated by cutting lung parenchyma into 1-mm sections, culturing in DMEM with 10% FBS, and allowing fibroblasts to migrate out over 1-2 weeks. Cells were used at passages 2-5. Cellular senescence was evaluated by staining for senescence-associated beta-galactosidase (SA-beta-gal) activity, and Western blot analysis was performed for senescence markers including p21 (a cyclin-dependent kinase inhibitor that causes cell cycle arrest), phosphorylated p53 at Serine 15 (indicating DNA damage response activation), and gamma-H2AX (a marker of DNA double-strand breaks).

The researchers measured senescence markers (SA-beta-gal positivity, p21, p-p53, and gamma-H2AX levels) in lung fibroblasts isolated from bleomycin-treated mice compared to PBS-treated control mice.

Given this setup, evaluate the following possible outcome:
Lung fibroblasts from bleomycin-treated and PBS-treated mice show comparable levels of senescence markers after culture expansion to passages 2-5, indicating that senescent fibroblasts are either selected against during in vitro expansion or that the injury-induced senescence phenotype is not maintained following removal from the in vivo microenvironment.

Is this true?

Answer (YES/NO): NO